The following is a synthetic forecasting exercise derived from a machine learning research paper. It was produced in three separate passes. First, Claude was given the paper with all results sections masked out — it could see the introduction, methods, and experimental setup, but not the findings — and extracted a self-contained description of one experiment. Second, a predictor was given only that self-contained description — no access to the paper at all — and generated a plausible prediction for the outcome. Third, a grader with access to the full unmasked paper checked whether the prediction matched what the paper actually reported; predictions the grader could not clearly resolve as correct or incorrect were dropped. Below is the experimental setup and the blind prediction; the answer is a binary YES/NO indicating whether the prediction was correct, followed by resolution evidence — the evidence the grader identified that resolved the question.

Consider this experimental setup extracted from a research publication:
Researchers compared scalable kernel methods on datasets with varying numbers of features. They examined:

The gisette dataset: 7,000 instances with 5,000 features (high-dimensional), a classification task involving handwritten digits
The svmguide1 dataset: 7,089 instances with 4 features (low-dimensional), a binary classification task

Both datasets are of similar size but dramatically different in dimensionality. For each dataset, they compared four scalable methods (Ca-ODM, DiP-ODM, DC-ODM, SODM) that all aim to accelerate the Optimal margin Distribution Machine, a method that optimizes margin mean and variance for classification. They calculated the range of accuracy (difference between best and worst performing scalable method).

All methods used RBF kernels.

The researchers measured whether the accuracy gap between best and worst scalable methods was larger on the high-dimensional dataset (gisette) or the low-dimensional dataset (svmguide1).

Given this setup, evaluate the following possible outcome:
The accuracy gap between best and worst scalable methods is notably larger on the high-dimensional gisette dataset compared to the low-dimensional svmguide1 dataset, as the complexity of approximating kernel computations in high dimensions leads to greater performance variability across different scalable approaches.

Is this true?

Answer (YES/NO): NO